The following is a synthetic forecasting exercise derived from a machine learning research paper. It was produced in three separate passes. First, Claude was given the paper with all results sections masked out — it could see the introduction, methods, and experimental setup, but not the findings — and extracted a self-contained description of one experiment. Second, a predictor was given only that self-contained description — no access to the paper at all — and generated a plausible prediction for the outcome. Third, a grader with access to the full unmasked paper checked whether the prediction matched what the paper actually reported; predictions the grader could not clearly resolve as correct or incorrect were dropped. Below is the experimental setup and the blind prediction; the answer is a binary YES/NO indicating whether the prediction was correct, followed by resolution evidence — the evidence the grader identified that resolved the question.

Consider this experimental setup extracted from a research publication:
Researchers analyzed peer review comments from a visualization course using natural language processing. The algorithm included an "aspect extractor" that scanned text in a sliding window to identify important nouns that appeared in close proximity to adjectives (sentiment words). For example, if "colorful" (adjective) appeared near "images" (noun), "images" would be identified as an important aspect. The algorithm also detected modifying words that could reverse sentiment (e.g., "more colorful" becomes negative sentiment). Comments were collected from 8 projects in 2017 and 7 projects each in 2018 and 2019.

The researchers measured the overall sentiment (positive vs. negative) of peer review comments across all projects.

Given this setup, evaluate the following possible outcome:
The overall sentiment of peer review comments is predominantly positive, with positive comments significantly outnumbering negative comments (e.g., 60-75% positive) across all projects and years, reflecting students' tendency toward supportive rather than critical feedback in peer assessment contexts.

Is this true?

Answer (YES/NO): NO